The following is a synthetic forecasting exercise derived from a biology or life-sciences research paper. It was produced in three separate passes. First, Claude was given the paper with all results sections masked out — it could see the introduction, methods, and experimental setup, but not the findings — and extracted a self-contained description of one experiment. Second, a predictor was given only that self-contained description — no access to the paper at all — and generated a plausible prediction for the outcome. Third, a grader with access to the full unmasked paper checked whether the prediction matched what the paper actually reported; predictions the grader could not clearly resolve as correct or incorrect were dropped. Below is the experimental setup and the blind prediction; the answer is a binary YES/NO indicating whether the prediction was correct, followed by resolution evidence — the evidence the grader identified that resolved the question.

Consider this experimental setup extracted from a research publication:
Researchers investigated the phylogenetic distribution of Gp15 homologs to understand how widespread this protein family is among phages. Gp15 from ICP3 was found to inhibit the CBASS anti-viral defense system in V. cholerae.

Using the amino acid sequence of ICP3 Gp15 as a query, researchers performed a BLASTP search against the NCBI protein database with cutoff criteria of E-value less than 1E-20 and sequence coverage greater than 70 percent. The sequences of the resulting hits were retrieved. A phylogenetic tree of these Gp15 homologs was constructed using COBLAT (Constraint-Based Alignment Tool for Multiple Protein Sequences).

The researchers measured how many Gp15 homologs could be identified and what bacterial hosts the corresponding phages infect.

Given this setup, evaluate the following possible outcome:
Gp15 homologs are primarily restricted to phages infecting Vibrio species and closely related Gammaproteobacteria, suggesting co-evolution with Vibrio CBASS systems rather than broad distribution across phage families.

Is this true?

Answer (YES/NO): NO